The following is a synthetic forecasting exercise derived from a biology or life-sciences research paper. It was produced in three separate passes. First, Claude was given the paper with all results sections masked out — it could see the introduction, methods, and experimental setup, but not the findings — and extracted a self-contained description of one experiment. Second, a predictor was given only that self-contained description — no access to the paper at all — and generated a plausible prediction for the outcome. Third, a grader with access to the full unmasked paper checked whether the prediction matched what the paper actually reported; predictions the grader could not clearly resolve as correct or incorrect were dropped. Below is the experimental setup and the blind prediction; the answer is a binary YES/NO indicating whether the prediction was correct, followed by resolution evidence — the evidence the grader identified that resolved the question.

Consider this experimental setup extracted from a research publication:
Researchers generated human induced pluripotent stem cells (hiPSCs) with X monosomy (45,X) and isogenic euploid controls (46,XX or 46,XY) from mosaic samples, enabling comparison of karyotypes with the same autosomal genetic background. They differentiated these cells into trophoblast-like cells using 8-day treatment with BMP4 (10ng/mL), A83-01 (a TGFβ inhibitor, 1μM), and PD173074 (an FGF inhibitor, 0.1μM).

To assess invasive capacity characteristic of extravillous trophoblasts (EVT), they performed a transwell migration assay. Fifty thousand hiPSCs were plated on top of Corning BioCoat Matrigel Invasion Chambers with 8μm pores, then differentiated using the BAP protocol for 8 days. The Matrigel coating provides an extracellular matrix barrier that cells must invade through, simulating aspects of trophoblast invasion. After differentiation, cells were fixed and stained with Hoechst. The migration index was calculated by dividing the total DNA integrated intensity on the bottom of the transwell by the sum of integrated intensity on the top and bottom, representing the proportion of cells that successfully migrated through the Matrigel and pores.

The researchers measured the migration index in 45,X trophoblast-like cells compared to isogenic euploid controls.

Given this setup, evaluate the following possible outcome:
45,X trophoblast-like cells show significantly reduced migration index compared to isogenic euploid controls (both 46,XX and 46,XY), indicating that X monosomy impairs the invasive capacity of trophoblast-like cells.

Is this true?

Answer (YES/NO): NO